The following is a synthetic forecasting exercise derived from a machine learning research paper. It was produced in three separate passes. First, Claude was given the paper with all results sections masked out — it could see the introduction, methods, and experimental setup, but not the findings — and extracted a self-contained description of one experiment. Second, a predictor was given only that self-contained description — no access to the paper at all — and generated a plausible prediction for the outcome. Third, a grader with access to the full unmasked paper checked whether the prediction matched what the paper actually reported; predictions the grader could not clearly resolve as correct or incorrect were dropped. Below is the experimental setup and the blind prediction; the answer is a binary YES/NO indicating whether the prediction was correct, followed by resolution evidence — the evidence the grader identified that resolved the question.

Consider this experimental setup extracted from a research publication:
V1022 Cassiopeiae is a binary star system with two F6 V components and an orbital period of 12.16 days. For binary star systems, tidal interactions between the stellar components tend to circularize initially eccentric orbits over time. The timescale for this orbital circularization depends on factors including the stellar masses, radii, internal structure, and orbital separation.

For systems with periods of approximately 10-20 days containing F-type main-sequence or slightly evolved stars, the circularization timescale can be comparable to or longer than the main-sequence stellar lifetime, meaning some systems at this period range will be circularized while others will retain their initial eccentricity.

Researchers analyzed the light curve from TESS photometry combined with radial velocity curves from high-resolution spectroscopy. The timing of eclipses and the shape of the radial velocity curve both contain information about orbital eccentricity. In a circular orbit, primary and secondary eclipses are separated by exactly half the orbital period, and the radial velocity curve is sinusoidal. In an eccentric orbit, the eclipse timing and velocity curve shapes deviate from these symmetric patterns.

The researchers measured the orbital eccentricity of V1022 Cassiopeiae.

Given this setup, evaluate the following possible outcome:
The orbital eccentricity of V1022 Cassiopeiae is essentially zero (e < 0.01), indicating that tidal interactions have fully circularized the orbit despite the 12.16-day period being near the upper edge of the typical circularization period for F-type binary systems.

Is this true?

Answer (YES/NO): NO